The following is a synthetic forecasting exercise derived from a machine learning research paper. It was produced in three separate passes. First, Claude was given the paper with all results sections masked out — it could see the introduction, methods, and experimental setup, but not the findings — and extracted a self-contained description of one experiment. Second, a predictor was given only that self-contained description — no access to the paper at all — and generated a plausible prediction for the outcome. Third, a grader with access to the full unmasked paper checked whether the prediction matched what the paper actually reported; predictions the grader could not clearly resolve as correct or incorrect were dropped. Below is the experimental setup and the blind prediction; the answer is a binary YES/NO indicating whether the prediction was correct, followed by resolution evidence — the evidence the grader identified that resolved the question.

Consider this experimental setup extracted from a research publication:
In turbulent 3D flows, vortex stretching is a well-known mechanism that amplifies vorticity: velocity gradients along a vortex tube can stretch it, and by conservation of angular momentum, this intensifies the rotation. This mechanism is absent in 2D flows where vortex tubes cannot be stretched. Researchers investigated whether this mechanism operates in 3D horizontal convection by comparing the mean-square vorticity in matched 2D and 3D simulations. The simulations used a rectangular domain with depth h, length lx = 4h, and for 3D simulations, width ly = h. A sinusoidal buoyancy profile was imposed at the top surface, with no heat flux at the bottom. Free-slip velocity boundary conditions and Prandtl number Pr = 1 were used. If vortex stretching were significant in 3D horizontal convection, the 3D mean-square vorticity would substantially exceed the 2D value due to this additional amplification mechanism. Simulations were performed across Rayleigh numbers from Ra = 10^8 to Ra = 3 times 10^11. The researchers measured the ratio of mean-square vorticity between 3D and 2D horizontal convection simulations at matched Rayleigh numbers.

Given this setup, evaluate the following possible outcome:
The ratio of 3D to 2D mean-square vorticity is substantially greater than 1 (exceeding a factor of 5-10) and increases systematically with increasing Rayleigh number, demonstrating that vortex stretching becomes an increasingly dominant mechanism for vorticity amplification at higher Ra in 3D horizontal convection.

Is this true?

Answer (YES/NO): NO